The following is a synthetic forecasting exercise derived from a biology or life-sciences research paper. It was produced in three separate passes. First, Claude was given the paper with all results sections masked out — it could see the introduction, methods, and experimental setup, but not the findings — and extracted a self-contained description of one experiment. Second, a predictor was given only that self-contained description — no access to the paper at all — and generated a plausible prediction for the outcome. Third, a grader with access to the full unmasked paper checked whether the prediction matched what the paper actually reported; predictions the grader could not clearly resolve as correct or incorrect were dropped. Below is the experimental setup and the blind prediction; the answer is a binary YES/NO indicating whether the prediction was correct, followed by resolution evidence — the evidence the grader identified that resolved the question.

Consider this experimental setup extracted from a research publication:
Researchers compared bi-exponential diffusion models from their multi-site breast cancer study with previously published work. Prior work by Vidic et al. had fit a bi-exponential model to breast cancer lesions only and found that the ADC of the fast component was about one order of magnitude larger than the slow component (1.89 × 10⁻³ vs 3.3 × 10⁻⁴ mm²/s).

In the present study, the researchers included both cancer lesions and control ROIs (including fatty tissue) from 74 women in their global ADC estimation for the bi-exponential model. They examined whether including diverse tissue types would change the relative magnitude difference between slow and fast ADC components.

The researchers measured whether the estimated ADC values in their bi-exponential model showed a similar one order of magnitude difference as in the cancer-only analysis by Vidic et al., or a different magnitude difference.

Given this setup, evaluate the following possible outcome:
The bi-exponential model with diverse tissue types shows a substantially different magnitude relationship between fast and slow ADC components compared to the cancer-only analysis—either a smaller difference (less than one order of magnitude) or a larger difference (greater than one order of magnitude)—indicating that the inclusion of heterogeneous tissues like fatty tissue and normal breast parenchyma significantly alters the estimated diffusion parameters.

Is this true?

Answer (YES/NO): YES